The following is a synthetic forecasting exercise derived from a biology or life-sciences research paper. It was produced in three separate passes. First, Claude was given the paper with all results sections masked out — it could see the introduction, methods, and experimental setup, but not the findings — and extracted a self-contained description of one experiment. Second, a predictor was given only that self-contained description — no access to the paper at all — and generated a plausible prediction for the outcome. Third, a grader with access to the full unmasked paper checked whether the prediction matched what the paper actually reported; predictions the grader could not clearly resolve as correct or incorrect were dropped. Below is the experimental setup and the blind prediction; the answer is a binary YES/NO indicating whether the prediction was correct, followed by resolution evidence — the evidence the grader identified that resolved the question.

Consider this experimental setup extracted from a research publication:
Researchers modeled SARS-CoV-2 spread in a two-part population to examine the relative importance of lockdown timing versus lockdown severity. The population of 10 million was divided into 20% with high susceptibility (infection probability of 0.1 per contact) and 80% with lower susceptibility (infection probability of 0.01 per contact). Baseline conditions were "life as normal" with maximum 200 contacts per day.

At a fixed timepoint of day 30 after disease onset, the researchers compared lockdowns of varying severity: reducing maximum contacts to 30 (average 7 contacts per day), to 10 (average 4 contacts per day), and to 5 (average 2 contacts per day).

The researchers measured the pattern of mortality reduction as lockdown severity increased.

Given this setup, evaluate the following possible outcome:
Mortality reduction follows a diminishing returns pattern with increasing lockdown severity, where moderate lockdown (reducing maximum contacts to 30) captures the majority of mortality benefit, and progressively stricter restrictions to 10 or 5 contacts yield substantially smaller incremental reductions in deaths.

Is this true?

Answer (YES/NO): NO